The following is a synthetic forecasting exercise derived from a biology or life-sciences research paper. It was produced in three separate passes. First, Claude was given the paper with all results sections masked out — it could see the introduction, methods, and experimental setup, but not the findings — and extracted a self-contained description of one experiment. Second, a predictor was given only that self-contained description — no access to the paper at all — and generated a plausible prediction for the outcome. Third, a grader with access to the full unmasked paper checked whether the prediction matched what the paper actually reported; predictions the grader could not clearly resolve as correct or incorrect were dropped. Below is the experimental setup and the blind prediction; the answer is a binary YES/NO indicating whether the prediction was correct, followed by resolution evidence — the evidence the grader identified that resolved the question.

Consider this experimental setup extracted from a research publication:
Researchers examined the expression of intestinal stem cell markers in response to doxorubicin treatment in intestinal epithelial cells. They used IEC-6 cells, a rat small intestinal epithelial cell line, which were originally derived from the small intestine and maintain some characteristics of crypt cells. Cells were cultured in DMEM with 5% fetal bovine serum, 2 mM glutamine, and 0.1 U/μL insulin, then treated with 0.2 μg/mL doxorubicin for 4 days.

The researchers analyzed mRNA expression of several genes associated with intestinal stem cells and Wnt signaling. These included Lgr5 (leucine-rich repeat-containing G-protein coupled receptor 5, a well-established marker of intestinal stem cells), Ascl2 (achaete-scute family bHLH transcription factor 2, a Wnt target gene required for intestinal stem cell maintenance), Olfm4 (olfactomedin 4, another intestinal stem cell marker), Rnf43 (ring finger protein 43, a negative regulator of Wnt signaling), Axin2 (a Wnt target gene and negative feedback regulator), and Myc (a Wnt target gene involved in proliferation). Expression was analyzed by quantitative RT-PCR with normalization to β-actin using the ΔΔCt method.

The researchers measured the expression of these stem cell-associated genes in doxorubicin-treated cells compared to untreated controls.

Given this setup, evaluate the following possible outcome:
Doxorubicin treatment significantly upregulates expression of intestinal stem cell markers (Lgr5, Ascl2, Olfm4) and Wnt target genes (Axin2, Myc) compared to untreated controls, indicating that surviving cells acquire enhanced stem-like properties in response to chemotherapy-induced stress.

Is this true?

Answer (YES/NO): NO